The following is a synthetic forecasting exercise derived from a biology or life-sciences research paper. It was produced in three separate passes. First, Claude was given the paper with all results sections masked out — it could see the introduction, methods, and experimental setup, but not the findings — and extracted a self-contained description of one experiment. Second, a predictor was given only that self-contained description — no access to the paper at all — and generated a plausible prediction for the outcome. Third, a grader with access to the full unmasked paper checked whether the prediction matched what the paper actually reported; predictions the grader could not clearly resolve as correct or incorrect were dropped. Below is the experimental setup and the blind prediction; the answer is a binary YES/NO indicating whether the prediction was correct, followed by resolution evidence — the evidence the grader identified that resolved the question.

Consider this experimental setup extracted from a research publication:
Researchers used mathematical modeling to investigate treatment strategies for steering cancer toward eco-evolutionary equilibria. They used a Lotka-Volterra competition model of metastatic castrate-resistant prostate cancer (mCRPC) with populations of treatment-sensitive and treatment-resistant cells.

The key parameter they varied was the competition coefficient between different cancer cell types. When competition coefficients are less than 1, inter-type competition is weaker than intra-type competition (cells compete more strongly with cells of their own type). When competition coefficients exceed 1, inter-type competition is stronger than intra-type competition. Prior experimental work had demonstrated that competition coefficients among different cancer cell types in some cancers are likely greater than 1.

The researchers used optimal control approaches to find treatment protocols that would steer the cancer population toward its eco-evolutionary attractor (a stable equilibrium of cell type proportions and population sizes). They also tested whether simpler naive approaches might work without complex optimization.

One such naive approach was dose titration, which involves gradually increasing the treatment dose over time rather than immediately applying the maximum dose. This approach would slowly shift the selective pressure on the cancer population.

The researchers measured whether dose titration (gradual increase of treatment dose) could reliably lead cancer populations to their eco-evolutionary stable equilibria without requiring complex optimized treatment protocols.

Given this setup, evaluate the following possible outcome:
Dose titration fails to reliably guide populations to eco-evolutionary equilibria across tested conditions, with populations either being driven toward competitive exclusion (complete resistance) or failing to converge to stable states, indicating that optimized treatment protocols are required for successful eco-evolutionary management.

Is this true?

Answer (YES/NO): NO